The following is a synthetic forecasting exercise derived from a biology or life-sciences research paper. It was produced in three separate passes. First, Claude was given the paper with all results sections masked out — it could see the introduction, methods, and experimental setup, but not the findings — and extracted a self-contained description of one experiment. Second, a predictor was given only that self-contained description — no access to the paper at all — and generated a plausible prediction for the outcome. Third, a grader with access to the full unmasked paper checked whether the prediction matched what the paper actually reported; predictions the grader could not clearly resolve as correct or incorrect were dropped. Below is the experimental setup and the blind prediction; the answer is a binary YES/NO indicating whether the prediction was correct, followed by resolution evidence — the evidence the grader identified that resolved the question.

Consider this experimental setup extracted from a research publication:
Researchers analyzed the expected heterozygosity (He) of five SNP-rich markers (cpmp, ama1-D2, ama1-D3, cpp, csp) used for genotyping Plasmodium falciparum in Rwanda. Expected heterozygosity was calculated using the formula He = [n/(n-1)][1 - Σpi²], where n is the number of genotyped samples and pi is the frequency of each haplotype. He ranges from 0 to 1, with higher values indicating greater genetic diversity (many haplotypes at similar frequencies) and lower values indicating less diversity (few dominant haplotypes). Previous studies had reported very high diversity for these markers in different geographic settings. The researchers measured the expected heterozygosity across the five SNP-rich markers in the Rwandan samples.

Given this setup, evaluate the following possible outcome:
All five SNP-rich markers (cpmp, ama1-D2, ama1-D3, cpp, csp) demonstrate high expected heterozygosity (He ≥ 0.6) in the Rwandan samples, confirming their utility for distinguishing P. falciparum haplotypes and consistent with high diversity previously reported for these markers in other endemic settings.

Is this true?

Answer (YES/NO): YES